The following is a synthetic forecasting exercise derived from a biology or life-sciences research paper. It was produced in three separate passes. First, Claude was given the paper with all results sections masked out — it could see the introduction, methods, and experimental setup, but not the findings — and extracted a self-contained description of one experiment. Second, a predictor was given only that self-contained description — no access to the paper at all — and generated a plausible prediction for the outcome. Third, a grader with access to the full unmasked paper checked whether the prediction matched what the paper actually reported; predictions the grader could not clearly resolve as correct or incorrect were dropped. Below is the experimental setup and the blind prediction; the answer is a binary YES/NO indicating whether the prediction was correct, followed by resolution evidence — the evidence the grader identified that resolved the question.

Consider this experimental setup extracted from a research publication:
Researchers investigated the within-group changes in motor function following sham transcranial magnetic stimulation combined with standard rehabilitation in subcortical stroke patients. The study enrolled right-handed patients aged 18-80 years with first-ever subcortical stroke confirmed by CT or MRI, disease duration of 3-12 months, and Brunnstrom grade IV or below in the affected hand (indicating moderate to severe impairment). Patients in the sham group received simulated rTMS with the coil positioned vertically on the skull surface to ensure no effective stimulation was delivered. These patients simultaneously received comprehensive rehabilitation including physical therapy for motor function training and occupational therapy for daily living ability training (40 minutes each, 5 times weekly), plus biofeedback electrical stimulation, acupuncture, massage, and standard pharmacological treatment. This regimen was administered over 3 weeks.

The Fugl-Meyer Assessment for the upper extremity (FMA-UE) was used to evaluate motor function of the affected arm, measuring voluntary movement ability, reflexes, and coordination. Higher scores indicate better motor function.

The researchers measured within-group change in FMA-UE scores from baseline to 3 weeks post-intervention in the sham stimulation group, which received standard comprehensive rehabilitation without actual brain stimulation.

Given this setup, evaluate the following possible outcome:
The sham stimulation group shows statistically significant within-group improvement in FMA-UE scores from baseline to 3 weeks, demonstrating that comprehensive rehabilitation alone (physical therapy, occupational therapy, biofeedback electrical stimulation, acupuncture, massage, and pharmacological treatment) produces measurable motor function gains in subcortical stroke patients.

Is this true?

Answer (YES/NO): YES